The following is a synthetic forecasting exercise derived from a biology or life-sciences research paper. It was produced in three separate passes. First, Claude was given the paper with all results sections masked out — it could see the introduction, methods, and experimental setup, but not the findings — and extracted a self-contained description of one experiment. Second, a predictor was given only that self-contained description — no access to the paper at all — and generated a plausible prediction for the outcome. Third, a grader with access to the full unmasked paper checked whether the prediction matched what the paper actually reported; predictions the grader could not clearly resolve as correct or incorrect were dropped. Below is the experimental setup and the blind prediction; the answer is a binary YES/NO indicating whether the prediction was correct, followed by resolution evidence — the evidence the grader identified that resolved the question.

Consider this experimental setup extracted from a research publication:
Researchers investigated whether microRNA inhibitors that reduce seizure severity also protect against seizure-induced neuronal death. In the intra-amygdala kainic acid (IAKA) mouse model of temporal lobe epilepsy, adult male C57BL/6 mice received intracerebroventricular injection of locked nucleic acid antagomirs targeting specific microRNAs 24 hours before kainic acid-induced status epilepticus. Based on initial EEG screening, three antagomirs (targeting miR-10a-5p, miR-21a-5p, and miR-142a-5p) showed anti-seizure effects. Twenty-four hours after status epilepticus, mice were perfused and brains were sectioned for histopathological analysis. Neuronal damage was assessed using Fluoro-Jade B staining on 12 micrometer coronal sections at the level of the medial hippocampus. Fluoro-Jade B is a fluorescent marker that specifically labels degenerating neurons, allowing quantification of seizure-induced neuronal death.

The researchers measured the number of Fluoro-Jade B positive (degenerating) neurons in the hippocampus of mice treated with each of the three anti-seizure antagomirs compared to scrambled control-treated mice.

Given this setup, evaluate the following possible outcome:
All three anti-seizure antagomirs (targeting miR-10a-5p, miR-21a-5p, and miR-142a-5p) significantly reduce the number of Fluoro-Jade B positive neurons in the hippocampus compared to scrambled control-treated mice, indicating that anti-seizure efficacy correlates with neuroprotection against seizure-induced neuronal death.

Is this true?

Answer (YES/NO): YES